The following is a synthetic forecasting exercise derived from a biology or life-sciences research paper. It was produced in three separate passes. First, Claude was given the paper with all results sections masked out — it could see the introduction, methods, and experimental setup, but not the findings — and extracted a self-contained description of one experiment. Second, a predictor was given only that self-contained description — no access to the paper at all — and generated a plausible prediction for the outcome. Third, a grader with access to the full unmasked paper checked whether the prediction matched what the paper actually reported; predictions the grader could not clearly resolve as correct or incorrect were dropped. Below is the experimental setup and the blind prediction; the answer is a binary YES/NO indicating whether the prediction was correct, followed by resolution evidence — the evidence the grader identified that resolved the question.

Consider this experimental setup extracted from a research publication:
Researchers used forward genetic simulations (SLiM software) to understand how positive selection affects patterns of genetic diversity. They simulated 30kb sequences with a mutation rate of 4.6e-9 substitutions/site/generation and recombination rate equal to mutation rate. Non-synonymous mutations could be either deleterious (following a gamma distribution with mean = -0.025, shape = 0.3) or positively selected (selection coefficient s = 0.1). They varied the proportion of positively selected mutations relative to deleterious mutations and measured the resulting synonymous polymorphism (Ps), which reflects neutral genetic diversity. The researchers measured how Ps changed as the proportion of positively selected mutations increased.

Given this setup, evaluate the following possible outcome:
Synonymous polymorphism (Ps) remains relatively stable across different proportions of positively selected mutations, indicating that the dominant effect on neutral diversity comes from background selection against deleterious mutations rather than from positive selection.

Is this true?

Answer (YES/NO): NO